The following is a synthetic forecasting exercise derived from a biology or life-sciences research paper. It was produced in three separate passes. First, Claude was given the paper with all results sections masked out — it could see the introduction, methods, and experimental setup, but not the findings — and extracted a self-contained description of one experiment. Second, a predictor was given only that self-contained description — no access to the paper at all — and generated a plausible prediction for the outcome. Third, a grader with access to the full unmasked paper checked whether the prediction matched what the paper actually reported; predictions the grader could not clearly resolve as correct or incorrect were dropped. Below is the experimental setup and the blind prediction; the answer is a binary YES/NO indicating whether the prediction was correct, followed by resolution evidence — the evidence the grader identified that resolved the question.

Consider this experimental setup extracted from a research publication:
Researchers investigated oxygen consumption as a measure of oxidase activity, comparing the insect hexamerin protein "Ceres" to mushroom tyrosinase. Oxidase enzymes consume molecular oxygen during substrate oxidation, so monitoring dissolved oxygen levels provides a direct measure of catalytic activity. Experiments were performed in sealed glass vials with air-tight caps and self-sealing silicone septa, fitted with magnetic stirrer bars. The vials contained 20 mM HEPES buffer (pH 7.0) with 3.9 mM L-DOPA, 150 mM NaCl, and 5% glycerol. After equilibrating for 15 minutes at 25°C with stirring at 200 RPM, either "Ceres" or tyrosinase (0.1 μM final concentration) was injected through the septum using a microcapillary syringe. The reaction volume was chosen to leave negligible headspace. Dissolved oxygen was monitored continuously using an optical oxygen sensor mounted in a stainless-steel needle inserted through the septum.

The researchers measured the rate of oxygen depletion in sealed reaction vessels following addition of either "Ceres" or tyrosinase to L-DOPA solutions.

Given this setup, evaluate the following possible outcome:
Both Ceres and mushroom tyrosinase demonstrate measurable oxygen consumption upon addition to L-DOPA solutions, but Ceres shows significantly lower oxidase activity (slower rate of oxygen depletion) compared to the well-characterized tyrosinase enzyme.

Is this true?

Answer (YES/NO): NO